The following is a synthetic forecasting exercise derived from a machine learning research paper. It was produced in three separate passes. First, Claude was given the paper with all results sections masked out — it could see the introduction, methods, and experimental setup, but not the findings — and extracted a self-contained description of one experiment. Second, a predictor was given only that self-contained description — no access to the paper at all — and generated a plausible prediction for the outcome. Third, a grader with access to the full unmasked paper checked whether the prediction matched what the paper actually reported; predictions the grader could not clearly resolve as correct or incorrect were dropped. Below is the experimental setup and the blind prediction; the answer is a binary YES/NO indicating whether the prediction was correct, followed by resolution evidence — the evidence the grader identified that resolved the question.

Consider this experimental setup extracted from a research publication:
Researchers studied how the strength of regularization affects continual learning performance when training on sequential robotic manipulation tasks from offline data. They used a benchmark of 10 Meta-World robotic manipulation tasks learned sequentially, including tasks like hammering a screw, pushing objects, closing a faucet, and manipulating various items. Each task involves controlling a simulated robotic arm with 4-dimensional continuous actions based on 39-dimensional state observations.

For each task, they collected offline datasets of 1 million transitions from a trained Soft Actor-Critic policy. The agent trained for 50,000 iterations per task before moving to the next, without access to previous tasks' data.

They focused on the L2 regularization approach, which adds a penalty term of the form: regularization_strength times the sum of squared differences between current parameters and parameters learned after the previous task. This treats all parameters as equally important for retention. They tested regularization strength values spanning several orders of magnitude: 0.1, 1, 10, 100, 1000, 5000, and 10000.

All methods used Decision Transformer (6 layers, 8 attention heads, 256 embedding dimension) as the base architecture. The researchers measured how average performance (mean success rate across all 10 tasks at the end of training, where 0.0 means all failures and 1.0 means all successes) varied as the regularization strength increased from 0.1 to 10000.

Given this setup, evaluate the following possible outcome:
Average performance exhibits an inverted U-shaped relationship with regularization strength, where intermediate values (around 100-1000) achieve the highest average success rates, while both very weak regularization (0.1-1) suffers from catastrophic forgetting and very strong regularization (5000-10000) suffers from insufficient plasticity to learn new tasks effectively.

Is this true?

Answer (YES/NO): NO